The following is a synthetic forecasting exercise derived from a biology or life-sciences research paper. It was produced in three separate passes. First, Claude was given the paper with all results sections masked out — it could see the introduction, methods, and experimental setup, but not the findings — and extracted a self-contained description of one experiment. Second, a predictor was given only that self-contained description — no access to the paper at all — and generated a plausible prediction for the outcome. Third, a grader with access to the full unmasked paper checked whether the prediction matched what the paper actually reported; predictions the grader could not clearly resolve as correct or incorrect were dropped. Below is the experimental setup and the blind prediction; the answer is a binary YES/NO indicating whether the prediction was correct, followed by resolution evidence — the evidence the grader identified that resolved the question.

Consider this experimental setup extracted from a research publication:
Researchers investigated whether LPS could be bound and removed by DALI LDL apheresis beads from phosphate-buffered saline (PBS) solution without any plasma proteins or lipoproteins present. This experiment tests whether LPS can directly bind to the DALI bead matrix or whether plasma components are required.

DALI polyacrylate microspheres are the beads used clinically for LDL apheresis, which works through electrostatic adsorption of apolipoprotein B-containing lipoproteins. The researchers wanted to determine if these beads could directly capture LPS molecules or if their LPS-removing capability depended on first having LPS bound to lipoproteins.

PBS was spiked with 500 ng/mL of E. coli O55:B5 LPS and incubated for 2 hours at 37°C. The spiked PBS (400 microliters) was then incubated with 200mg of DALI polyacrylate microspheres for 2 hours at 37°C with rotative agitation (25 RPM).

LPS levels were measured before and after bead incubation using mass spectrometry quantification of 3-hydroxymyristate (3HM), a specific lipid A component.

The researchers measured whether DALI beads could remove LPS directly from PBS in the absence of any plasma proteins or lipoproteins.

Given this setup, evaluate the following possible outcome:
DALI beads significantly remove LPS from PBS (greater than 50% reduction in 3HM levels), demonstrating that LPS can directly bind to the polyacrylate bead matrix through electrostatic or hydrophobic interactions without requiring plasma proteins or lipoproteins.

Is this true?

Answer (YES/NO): NO